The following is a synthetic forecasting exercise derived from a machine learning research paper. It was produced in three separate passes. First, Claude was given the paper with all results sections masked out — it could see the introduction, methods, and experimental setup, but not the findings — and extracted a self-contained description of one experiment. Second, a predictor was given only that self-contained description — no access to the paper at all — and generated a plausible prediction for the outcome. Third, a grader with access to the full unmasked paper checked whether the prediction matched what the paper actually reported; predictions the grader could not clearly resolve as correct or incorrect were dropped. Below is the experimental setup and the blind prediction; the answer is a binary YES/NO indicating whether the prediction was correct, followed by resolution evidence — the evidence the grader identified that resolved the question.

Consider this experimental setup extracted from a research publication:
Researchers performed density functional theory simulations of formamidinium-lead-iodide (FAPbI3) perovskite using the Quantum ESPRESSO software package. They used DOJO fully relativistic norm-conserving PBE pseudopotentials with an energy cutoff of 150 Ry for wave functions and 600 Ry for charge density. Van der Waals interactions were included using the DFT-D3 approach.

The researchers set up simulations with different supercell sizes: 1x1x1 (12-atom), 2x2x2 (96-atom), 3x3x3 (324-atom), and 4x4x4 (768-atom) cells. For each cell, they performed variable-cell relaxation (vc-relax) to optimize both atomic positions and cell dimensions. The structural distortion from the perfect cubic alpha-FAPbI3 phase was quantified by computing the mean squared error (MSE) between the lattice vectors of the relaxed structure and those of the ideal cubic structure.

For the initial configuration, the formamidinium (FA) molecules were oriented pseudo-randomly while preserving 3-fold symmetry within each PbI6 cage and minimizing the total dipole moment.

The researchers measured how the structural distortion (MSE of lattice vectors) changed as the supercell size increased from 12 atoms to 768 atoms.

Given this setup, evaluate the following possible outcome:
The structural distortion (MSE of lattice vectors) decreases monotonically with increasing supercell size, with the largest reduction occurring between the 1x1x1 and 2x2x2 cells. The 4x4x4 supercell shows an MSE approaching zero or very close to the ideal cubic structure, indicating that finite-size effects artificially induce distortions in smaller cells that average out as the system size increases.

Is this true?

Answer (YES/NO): NO